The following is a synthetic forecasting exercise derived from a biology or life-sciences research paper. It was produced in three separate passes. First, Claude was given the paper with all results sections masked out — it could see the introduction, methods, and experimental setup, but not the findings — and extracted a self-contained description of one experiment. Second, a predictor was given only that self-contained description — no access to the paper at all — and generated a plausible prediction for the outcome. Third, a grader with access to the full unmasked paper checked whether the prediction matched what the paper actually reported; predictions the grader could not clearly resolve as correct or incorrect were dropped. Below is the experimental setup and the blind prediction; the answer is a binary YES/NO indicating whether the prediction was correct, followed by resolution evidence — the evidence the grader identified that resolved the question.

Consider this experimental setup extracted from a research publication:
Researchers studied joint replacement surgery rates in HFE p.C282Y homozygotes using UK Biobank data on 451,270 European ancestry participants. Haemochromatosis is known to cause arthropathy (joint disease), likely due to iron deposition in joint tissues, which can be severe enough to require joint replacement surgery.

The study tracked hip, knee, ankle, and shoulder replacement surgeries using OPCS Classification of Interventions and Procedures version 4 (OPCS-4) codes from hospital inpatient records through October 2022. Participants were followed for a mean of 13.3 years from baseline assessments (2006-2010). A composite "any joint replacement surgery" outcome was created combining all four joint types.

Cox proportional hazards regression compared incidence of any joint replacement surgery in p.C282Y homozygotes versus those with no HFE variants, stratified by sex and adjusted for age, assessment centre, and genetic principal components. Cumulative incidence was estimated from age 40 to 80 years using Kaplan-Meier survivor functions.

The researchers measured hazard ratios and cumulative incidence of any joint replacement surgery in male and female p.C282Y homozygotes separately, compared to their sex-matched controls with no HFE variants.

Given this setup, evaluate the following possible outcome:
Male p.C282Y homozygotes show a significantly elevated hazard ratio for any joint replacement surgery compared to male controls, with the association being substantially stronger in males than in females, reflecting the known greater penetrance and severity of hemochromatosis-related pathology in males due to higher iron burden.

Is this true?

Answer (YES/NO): YES